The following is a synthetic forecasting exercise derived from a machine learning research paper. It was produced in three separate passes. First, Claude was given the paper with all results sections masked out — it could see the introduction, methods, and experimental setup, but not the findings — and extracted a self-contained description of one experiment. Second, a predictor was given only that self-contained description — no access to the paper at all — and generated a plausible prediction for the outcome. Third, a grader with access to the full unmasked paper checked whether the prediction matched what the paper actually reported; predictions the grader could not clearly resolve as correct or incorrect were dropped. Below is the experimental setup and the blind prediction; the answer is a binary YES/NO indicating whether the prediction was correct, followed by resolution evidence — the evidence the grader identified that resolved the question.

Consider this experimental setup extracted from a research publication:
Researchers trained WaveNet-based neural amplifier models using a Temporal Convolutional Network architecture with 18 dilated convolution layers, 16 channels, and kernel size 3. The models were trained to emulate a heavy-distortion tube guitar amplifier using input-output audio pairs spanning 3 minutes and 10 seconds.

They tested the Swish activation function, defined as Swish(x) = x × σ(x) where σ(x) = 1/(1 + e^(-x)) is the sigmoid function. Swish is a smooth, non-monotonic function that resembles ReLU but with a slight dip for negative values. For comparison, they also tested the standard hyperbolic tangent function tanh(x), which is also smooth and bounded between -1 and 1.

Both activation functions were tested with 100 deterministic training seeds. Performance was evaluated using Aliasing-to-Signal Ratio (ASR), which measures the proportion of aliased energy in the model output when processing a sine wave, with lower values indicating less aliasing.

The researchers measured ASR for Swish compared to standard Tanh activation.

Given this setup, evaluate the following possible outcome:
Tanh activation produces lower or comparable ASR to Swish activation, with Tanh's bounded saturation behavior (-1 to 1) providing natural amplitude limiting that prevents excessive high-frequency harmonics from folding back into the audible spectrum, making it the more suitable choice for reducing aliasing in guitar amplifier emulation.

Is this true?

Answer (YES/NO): YES